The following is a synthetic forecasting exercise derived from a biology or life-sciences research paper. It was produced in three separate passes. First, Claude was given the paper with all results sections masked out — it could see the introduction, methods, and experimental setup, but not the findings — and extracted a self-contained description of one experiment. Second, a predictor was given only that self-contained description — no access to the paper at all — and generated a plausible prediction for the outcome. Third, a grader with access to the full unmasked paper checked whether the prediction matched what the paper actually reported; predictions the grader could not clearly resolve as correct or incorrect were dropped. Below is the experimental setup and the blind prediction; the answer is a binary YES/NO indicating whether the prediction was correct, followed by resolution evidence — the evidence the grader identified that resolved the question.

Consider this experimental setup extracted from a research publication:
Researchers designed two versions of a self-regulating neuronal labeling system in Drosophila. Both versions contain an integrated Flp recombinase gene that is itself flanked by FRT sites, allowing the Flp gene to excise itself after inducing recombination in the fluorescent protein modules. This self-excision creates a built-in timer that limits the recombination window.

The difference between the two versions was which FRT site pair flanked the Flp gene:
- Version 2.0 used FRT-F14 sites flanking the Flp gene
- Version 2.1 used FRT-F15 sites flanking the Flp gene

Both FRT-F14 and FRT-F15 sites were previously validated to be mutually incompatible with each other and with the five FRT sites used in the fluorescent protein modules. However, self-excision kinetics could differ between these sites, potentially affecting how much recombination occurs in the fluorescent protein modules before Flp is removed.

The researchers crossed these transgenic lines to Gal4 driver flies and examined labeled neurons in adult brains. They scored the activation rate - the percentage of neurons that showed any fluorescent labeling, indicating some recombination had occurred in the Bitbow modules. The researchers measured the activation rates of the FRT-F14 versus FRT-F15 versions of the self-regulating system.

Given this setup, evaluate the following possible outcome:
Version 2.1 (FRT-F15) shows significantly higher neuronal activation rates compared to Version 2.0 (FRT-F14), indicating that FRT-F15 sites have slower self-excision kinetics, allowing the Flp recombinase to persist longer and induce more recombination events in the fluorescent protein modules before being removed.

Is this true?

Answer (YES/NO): NO